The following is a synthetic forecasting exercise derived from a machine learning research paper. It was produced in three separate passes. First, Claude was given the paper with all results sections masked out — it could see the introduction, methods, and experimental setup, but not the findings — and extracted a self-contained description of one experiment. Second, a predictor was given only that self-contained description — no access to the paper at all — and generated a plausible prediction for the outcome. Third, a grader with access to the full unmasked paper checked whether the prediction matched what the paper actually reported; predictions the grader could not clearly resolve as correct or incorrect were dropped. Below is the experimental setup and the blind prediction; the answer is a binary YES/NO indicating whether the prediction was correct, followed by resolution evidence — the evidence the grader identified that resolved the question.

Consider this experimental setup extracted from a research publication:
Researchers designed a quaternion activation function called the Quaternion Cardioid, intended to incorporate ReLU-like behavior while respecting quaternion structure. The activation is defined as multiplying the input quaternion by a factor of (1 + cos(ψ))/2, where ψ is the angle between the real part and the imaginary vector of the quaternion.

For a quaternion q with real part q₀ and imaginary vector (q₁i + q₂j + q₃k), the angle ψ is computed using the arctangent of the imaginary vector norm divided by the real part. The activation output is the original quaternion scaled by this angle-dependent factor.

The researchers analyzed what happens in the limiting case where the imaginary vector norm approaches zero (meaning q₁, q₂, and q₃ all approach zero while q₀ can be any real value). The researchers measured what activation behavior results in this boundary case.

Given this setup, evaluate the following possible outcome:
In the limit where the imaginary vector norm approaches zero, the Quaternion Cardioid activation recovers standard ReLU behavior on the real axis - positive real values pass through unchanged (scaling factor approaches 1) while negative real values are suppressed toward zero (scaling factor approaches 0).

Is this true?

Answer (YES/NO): YES